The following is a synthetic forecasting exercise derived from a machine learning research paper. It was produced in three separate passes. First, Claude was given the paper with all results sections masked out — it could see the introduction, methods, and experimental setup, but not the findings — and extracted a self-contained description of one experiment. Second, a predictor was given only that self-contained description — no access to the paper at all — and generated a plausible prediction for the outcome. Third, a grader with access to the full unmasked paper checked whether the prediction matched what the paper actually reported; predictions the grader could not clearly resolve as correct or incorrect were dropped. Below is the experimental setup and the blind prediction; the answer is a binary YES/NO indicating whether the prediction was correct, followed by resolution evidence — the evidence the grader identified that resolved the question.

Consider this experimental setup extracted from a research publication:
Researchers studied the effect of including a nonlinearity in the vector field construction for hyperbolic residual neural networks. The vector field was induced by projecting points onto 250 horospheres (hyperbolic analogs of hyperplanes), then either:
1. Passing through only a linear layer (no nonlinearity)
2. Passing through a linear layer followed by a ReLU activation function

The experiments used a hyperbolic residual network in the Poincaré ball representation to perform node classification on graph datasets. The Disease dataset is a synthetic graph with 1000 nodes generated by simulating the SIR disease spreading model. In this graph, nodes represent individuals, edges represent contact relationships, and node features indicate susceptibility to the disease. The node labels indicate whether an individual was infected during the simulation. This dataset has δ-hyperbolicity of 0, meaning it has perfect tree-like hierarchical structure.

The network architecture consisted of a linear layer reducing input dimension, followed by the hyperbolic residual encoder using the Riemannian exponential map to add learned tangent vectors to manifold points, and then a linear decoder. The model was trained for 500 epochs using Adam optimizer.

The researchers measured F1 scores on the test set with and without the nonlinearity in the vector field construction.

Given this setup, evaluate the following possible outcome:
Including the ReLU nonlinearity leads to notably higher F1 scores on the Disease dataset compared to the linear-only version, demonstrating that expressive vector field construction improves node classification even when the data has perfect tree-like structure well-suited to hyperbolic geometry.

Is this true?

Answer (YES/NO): YES